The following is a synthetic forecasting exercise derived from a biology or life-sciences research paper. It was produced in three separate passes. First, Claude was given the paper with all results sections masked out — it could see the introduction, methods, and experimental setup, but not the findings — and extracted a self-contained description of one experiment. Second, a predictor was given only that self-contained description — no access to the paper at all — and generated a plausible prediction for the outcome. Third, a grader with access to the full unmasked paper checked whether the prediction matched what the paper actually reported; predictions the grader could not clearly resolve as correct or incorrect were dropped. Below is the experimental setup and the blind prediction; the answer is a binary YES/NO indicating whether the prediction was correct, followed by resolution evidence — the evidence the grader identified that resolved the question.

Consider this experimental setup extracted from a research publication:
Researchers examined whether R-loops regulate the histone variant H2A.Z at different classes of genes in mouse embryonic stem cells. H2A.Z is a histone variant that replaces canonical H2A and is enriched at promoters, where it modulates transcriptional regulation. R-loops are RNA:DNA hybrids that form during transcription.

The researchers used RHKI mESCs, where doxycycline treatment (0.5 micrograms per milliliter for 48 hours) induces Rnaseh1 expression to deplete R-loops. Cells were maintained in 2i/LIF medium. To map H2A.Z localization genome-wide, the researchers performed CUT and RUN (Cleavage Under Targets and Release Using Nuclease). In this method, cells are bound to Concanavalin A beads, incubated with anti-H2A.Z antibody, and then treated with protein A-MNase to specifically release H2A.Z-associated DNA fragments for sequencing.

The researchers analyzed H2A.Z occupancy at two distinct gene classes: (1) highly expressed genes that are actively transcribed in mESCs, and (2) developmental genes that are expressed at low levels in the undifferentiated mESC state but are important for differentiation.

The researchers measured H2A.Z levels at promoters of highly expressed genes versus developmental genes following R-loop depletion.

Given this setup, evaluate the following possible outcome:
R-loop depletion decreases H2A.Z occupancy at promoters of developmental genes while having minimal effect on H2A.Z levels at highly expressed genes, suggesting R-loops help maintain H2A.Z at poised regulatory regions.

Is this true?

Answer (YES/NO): NO